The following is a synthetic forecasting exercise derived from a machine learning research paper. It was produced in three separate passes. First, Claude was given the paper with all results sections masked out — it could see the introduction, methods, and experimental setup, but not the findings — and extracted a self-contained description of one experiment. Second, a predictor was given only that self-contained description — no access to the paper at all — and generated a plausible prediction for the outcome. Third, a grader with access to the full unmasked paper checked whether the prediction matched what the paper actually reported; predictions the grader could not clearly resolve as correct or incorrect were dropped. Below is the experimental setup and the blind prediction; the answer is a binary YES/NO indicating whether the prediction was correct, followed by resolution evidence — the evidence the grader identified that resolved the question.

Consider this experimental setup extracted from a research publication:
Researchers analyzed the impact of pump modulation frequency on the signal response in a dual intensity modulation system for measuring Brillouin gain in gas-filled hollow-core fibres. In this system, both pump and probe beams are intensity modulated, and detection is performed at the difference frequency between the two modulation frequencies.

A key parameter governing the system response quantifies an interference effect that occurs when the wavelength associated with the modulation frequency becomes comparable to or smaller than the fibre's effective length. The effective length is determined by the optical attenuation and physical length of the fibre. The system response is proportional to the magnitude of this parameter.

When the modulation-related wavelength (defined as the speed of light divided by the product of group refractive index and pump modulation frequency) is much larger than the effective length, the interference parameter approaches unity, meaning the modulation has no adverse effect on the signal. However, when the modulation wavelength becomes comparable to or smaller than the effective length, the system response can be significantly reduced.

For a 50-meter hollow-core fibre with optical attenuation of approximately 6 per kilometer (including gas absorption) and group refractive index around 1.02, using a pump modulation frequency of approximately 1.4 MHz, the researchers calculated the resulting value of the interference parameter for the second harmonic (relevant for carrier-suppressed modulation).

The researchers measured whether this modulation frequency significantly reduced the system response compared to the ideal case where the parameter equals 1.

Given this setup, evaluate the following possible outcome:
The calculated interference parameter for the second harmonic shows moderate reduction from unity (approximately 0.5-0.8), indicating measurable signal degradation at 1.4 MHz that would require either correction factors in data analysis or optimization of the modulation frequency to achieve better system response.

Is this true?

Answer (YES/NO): YES